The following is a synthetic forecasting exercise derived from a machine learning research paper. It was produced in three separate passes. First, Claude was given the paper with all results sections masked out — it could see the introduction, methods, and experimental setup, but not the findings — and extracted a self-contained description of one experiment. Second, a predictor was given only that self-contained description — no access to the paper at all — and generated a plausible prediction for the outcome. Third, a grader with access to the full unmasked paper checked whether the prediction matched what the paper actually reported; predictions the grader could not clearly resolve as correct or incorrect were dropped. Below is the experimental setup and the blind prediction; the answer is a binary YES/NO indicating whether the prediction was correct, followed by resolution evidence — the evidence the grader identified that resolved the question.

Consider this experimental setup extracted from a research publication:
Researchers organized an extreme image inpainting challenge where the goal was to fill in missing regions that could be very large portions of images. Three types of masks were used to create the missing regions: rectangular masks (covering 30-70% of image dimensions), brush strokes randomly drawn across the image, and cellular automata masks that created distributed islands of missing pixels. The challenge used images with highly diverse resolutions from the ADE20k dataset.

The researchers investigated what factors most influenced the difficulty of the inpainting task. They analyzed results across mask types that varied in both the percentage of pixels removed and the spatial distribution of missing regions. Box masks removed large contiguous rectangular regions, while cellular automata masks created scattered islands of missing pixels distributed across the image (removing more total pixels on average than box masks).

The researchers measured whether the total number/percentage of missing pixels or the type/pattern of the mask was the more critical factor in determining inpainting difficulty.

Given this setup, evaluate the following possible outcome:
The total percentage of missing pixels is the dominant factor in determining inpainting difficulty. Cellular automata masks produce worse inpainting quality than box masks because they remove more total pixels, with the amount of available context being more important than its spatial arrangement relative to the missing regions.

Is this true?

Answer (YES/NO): NO